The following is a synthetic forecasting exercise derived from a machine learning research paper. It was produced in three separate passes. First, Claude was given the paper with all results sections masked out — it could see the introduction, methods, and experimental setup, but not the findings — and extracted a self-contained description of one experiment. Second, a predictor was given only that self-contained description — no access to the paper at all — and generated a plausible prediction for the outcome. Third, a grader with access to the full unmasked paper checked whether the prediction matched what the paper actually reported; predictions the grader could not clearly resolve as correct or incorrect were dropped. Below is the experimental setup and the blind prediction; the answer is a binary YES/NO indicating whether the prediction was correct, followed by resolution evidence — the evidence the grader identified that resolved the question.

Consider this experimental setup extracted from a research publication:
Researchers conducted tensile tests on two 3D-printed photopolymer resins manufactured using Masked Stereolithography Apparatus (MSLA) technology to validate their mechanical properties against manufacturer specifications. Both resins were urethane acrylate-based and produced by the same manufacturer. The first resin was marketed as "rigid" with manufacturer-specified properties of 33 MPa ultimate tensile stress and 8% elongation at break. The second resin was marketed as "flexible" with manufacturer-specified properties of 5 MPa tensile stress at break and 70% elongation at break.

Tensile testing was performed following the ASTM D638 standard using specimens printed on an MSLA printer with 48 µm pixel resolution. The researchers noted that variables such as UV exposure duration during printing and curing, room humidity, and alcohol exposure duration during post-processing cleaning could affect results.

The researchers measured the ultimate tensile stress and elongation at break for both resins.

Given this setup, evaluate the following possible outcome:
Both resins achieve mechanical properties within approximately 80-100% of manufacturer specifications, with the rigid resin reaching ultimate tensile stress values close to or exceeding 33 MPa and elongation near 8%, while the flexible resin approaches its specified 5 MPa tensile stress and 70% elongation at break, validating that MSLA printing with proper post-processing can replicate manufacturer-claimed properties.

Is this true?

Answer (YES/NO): NO